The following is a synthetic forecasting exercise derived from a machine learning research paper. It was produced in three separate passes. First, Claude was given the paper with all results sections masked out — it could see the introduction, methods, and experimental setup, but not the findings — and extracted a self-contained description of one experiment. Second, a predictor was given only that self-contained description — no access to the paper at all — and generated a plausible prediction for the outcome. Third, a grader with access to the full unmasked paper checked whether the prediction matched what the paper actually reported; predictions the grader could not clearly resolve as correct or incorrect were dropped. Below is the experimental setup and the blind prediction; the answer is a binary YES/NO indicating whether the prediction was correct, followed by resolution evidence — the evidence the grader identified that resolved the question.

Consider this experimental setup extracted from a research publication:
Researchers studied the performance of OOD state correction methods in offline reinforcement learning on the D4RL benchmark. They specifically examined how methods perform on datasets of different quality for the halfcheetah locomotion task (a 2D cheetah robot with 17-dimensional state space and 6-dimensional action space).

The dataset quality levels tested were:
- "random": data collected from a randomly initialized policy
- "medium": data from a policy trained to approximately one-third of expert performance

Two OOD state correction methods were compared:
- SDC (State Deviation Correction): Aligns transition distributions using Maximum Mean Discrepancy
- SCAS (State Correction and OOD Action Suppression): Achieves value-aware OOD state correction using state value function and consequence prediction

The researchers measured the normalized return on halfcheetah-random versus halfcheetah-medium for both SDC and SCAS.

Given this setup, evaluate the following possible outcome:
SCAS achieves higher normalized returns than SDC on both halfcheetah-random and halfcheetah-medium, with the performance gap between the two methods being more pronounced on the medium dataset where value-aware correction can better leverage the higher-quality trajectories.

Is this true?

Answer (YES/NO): NO